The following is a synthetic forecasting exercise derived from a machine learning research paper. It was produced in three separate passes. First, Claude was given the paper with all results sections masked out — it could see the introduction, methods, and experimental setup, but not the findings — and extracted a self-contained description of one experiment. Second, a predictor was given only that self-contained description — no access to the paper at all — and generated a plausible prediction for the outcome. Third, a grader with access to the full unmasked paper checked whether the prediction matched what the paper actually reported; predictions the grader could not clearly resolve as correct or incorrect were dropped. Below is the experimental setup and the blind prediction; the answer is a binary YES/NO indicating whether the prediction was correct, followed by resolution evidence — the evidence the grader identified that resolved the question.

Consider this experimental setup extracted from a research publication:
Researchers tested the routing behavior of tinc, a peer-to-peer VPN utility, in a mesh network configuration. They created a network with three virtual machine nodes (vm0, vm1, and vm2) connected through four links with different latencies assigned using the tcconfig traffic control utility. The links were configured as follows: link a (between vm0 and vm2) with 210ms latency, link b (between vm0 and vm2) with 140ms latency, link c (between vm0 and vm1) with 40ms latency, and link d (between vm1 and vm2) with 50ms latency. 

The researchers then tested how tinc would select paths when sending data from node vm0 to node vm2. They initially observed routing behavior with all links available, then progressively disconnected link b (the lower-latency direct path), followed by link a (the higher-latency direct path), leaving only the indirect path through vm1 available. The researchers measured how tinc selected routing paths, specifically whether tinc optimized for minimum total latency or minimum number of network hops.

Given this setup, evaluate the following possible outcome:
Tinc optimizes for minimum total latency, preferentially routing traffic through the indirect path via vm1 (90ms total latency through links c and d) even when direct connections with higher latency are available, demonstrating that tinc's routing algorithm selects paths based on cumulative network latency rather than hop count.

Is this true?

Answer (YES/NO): NO